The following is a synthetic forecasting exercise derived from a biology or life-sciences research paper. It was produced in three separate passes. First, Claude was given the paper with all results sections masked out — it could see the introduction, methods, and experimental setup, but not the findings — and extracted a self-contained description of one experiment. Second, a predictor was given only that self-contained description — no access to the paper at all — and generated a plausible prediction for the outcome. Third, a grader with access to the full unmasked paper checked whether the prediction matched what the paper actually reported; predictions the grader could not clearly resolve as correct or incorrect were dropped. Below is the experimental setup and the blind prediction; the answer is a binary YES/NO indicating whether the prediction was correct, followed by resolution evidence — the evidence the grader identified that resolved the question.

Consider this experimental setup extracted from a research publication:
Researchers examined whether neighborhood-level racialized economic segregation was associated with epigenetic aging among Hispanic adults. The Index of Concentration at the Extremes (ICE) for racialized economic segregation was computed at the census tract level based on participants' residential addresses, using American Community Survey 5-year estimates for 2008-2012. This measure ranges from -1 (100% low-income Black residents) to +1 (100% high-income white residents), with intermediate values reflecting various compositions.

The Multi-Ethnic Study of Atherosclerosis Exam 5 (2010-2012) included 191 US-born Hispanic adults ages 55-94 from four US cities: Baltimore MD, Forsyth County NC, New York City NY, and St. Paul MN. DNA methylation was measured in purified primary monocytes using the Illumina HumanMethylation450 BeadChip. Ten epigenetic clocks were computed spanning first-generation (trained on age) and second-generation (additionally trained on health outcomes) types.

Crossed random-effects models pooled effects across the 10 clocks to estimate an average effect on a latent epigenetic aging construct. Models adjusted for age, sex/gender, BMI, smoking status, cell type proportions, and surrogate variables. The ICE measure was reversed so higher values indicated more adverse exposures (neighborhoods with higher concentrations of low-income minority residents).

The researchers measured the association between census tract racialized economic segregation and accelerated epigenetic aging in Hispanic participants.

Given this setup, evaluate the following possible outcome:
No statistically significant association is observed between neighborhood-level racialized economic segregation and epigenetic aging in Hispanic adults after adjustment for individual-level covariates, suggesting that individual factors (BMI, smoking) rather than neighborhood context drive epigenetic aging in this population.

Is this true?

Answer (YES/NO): NO